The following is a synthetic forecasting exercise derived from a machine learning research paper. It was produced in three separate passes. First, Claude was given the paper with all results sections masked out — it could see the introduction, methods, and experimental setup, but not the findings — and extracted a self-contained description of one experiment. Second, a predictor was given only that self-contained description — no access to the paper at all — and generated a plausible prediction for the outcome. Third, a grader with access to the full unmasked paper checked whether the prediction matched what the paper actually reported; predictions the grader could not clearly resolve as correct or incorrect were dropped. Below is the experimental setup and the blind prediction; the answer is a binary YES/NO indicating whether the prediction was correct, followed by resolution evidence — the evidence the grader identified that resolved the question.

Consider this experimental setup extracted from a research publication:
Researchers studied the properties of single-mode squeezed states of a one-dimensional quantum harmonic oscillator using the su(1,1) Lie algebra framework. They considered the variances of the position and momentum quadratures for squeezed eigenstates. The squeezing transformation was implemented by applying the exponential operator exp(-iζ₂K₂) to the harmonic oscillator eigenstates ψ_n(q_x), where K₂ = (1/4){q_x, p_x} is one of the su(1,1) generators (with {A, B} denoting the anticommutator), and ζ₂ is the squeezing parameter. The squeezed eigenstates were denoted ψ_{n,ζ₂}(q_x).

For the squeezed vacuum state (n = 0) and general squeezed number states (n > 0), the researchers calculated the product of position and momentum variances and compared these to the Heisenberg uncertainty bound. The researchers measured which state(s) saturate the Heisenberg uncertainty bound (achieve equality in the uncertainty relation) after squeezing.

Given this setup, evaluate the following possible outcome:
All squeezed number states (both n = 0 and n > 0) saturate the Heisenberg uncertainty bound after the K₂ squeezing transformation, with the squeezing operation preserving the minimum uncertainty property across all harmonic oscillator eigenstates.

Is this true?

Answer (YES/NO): NO